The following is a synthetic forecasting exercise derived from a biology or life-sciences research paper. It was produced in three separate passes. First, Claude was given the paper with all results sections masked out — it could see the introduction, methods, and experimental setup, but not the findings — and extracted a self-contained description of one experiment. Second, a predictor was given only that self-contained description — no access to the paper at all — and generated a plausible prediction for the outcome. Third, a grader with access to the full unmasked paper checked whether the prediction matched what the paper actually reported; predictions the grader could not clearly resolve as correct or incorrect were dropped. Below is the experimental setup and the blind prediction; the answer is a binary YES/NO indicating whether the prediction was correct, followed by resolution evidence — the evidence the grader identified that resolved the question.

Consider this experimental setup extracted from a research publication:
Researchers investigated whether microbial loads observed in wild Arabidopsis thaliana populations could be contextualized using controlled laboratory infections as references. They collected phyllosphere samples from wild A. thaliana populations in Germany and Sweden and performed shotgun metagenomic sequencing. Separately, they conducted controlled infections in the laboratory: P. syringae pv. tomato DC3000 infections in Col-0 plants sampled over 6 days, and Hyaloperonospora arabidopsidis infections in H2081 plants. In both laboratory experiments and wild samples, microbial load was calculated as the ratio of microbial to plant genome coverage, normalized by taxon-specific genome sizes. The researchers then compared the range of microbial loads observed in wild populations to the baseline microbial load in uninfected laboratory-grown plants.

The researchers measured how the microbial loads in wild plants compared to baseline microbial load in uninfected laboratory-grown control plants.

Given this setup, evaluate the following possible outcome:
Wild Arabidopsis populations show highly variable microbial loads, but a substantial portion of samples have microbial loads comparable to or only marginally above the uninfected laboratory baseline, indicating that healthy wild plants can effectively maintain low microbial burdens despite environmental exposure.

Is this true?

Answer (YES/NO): YES